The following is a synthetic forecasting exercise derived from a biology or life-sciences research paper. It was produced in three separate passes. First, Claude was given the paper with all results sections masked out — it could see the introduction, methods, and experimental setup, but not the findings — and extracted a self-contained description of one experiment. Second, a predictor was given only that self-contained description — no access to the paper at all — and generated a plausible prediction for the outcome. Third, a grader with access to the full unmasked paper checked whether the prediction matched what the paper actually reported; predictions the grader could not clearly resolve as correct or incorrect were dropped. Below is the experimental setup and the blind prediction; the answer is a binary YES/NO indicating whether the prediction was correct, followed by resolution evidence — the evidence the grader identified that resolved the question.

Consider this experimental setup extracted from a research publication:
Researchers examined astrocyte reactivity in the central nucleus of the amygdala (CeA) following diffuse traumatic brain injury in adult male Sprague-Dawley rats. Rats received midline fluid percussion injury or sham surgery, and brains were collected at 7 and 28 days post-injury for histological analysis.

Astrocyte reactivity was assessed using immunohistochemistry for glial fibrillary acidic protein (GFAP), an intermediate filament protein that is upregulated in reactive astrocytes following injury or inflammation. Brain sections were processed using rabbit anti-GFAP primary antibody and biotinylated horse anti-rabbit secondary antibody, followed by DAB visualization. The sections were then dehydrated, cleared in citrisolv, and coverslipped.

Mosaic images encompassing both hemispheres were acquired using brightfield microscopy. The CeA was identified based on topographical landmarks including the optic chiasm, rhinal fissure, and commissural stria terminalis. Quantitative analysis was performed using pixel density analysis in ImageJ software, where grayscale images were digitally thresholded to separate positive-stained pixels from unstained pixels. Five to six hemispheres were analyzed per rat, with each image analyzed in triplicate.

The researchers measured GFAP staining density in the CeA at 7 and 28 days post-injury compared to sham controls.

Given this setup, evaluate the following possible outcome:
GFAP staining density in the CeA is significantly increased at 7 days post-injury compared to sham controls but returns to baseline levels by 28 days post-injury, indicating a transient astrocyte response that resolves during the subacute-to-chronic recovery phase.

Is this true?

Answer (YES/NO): NO